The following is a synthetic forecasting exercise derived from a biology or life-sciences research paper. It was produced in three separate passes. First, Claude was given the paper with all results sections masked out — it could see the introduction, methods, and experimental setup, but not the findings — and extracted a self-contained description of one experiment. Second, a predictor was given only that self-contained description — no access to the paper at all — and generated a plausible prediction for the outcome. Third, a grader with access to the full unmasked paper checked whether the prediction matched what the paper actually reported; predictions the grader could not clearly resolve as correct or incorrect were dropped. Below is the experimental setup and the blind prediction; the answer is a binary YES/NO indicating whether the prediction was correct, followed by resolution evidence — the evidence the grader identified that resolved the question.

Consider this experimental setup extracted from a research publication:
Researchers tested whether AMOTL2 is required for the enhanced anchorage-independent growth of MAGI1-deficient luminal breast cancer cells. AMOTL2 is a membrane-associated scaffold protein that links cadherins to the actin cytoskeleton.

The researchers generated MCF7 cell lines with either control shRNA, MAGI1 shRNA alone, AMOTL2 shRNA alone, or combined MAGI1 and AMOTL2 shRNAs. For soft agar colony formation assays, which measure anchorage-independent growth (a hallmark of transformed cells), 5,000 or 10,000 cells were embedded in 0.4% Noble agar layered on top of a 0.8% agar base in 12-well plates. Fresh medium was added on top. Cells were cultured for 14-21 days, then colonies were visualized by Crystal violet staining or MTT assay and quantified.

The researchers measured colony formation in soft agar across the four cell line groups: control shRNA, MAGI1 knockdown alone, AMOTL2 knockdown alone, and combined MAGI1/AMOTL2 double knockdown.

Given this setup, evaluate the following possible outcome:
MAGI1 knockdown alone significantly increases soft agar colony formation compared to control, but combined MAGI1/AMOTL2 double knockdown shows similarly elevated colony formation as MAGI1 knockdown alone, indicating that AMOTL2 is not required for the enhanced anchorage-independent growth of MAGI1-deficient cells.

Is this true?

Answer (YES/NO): NO